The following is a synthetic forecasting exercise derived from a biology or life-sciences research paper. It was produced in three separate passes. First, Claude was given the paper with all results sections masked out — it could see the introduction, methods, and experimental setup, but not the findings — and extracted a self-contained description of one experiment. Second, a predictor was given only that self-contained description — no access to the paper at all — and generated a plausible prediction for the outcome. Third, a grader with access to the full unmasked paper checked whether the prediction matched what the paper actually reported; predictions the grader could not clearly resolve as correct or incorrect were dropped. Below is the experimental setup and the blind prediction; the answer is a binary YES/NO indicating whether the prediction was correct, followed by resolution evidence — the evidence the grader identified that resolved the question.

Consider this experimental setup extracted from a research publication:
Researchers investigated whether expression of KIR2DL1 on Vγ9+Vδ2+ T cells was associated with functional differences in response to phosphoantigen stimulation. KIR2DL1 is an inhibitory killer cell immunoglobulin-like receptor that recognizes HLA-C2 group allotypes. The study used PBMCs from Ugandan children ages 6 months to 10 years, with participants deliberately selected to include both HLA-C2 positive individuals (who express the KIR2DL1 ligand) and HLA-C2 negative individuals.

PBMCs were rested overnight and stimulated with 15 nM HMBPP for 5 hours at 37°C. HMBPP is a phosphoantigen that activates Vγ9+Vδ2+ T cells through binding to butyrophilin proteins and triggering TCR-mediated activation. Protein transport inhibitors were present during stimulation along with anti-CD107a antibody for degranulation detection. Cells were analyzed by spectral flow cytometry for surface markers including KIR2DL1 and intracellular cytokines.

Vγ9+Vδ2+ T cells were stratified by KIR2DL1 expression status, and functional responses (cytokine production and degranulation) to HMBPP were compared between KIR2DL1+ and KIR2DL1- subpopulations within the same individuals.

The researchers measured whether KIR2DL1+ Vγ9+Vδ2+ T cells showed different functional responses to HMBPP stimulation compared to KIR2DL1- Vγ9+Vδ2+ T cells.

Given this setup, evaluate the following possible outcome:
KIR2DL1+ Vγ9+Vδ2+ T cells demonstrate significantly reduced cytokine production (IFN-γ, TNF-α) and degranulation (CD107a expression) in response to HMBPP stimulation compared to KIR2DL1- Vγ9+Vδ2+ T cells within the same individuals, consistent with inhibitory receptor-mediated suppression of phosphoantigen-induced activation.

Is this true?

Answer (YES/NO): YES